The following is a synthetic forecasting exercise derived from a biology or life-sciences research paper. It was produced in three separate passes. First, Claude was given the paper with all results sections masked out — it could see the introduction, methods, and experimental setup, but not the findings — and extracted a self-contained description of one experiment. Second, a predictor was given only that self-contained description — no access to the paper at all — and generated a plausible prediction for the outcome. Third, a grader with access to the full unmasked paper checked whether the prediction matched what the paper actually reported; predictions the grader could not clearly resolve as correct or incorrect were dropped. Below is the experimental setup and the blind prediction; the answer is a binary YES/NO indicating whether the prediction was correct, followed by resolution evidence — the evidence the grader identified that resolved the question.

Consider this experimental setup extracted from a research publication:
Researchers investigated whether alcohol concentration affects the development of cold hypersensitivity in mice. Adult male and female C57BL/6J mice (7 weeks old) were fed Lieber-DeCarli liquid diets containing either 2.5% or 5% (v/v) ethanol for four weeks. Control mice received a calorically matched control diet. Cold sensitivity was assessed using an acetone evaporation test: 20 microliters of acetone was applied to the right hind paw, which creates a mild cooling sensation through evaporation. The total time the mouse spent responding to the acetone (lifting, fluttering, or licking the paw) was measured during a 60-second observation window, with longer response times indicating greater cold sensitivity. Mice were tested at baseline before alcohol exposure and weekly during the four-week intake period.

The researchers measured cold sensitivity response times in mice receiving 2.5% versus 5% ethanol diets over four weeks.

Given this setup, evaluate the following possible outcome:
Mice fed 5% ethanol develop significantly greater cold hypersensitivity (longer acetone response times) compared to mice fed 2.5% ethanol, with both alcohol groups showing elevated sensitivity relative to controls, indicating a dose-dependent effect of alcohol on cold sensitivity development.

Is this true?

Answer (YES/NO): NO